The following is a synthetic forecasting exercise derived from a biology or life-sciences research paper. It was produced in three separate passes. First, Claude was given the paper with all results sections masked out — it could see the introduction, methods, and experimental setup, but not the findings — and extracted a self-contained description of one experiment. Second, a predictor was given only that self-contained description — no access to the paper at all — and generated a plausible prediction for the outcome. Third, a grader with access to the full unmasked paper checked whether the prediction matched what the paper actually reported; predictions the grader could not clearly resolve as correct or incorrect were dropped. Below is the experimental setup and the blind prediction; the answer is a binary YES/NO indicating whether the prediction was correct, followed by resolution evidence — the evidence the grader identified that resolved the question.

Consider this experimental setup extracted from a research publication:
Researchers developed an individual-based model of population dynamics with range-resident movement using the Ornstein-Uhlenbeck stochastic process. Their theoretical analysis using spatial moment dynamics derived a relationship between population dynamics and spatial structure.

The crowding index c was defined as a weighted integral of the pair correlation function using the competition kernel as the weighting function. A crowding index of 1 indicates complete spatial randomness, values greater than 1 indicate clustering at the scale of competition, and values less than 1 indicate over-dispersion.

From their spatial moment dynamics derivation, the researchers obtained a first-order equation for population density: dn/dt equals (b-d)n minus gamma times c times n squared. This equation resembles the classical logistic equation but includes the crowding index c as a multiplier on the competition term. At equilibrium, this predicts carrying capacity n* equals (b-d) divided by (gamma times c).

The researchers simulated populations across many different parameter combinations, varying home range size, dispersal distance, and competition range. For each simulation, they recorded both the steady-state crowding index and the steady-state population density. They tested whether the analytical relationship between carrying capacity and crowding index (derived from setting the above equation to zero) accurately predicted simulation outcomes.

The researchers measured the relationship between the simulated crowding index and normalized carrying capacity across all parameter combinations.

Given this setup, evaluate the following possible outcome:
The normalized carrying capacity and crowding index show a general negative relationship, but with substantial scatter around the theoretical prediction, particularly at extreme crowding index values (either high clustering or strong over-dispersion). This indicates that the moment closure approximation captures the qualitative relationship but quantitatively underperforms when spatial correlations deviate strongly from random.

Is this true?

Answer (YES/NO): NO